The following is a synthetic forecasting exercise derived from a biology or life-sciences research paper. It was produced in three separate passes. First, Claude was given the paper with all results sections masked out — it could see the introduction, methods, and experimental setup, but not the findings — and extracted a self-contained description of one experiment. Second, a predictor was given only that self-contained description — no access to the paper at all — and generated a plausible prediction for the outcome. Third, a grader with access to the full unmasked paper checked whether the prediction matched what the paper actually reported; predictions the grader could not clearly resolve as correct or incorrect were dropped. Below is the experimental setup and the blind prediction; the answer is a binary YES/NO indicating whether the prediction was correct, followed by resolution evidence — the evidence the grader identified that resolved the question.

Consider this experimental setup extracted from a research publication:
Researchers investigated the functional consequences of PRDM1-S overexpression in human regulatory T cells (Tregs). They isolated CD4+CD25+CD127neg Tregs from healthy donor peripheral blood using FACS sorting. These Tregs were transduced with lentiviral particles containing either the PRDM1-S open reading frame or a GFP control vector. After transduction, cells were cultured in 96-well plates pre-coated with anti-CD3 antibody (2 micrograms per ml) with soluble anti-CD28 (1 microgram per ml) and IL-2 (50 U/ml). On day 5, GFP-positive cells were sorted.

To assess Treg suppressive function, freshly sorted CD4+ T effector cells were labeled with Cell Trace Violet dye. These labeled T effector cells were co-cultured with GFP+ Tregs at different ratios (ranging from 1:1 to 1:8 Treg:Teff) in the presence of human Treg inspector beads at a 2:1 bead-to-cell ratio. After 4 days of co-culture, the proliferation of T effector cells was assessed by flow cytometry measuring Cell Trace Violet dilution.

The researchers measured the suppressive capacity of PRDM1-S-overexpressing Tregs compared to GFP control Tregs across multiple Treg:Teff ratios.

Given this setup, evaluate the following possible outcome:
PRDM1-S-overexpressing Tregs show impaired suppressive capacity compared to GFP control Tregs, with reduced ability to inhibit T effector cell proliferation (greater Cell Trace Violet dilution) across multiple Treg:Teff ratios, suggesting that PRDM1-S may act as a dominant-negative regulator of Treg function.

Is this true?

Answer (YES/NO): NO